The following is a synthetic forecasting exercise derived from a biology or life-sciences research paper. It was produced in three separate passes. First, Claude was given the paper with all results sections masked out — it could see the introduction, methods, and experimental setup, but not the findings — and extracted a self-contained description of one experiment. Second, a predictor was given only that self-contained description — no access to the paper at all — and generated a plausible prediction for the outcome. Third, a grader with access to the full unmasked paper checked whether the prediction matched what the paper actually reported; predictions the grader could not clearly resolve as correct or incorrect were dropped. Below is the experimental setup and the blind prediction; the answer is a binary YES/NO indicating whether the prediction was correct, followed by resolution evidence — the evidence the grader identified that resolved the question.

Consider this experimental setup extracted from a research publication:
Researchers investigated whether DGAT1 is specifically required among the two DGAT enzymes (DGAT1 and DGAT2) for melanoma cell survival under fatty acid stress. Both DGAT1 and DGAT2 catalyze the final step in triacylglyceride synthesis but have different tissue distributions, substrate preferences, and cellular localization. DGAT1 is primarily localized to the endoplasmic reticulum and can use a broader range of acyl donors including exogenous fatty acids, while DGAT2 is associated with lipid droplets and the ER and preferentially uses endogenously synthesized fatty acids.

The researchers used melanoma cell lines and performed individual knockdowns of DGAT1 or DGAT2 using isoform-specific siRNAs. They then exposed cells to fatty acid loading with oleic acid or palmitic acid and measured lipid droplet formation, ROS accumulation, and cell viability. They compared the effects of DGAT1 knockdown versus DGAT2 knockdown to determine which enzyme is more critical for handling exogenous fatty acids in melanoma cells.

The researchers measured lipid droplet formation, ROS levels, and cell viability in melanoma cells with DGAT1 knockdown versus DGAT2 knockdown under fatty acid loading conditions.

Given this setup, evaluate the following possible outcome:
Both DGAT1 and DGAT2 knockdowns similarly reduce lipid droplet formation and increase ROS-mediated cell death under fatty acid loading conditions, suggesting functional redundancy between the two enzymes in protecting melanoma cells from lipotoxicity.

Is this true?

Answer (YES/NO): NO